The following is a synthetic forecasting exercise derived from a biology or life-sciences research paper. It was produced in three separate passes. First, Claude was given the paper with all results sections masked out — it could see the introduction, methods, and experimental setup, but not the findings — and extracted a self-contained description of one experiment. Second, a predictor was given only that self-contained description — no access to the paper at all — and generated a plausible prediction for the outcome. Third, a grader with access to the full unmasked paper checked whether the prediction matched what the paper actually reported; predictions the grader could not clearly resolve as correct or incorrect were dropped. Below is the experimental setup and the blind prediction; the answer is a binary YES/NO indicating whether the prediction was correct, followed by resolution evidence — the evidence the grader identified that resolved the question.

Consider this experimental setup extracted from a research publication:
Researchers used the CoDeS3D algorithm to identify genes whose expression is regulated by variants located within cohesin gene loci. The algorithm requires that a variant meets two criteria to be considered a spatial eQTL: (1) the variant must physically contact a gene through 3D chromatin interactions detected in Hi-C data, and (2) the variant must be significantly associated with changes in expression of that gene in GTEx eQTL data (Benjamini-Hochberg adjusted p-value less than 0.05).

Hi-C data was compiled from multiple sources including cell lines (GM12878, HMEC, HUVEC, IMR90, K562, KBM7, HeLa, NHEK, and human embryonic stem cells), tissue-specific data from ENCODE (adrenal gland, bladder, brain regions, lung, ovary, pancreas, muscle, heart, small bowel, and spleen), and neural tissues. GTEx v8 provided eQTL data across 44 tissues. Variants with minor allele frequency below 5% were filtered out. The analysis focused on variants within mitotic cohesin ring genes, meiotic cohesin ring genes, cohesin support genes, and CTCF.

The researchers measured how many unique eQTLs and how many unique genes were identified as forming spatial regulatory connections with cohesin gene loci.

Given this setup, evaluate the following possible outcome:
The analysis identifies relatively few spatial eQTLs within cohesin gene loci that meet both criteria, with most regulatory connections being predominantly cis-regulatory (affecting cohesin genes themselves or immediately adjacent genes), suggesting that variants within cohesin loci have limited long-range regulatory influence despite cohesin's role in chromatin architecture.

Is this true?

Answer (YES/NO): NO